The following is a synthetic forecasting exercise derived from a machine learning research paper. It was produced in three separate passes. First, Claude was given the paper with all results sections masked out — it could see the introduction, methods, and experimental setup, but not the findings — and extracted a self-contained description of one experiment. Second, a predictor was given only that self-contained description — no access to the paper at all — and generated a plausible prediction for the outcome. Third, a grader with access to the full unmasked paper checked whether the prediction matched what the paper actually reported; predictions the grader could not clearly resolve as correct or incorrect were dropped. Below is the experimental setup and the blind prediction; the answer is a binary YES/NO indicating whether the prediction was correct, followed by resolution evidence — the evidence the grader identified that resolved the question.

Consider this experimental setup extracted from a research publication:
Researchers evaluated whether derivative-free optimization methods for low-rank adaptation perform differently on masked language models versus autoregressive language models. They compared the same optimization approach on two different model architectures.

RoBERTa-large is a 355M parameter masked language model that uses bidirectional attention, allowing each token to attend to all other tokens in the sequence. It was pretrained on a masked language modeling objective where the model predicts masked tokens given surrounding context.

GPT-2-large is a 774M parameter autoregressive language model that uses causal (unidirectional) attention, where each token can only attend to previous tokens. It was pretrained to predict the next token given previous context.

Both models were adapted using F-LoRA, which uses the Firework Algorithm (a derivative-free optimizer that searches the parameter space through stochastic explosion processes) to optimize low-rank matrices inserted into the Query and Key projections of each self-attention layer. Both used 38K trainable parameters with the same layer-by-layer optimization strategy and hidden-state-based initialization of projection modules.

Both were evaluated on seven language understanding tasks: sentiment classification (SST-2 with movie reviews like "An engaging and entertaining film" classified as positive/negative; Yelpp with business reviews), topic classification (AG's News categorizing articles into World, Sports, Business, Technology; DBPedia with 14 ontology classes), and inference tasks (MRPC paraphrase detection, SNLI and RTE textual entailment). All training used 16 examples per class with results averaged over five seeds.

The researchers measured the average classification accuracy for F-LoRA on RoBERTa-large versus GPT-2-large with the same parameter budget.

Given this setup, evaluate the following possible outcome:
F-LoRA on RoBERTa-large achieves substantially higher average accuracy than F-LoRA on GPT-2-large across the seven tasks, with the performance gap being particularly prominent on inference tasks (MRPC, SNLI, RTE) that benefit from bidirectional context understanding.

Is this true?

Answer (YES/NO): NO